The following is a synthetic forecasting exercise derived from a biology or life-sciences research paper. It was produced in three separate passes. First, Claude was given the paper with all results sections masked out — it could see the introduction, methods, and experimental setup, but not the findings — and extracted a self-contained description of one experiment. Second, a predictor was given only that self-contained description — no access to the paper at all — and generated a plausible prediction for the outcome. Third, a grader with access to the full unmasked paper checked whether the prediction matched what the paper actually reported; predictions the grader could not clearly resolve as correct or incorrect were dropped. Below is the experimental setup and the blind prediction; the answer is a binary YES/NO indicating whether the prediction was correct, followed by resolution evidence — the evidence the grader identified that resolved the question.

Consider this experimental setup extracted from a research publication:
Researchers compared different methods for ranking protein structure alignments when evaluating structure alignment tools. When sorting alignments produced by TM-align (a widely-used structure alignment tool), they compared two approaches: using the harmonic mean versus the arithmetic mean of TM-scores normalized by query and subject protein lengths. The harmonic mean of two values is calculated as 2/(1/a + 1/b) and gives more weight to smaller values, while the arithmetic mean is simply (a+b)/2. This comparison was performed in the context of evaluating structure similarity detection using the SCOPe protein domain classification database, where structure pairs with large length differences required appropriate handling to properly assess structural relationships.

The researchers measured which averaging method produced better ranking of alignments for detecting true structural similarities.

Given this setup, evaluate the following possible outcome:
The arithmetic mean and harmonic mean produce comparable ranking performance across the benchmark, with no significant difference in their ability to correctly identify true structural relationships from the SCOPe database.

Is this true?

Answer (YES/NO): NO